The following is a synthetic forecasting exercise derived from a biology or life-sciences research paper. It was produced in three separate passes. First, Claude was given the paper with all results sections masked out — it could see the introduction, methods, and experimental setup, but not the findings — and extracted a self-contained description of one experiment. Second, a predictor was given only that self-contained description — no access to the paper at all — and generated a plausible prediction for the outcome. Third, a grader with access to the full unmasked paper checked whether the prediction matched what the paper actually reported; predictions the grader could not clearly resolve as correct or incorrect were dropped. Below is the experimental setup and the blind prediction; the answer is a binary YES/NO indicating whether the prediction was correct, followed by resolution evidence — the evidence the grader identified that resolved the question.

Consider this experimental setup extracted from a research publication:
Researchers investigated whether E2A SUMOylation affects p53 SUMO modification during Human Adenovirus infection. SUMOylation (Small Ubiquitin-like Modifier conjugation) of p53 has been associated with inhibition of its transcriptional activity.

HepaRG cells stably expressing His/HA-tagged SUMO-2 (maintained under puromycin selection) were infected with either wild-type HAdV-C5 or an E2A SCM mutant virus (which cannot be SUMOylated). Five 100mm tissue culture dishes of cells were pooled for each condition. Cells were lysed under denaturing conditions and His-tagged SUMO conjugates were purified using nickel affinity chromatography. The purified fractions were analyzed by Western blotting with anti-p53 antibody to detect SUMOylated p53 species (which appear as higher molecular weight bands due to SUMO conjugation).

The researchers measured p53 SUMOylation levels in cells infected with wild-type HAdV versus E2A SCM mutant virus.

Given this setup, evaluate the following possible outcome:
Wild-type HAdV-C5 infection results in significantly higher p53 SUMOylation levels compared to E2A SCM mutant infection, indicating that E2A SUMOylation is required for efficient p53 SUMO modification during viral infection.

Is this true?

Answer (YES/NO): YES